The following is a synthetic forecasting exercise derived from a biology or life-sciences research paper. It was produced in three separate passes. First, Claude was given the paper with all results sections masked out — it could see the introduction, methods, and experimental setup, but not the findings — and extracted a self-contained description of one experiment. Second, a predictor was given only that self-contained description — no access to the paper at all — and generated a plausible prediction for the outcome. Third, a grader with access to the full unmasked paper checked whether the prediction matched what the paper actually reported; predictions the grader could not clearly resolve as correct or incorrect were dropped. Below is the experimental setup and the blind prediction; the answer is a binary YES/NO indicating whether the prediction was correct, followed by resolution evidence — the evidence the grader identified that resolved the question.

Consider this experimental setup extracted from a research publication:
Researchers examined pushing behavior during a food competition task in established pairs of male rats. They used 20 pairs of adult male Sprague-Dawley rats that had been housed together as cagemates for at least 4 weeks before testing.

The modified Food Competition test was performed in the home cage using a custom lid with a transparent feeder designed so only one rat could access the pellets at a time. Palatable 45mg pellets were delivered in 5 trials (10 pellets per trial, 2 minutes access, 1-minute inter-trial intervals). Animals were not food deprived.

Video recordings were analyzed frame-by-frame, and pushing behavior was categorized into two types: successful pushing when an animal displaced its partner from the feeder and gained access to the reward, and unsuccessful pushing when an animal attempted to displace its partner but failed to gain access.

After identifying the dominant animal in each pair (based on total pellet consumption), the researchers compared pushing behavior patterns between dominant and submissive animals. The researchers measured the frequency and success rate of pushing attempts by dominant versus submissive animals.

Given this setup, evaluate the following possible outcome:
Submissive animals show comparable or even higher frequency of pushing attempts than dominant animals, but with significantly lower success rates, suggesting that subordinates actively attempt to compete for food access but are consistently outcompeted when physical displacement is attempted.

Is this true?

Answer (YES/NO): YES